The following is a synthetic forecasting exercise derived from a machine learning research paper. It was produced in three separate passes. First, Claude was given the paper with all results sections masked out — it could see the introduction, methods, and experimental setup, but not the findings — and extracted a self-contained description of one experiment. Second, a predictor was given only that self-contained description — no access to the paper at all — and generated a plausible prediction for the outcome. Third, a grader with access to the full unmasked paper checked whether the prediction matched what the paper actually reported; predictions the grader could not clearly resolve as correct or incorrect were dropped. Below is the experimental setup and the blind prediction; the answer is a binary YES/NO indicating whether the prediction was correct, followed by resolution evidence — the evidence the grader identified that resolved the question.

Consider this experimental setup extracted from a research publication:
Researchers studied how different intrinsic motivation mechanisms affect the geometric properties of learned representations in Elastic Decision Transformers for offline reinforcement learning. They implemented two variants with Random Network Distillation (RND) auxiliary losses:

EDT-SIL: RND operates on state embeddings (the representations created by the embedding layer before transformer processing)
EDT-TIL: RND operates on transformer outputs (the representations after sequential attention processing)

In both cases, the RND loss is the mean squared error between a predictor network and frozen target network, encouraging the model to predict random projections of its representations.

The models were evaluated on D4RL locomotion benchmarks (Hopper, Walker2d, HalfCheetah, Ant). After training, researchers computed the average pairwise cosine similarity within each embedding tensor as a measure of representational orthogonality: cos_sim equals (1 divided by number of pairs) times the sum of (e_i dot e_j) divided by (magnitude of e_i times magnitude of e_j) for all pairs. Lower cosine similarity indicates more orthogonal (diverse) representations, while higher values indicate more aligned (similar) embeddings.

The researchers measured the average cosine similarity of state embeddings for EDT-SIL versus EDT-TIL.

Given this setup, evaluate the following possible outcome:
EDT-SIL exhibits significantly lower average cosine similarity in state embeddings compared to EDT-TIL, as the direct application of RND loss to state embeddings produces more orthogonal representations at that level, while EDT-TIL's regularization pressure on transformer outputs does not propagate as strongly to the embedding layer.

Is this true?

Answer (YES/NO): NO